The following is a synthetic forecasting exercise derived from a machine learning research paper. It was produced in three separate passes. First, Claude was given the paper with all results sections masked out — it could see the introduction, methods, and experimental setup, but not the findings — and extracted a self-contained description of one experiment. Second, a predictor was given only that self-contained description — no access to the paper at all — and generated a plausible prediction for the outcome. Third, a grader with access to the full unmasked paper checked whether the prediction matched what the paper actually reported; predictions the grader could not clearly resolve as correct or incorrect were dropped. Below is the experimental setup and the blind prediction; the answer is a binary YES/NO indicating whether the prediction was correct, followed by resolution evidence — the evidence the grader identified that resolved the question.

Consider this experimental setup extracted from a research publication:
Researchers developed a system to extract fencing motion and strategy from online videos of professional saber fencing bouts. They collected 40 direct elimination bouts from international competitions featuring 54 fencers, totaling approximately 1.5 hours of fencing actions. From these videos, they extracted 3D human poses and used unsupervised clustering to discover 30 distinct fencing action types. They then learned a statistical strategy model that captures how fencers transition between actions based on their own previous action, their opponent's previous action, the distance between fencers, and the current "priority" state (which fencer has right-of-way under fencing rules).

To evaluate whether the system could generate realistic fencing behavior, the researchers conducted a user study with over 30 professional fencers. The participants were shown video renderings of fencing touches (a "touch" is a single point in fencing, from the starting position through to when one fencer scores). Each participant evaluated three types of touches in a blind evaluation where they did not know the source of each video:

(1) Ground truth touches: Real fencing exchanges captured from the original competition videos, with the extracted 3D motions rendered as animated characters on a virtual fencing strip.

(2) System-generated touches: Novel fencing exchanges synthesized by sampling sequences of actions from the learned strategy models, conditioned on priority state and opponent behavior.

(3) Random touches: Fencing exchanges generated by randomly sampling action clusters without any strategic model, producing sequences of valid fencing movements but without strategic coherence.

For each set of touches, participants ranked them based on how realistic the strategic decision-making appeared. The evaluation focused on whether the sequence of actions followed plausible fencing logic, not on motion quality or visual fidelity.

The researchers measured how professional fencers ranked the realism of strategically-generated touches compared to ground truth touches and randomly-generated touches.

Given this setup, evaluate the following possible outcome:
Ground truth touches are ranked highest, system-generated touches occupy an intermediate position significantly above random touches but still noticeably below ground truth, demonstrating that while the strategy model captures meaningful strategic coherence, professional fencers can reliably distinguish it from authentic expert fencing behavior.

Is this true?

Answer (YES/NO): NO